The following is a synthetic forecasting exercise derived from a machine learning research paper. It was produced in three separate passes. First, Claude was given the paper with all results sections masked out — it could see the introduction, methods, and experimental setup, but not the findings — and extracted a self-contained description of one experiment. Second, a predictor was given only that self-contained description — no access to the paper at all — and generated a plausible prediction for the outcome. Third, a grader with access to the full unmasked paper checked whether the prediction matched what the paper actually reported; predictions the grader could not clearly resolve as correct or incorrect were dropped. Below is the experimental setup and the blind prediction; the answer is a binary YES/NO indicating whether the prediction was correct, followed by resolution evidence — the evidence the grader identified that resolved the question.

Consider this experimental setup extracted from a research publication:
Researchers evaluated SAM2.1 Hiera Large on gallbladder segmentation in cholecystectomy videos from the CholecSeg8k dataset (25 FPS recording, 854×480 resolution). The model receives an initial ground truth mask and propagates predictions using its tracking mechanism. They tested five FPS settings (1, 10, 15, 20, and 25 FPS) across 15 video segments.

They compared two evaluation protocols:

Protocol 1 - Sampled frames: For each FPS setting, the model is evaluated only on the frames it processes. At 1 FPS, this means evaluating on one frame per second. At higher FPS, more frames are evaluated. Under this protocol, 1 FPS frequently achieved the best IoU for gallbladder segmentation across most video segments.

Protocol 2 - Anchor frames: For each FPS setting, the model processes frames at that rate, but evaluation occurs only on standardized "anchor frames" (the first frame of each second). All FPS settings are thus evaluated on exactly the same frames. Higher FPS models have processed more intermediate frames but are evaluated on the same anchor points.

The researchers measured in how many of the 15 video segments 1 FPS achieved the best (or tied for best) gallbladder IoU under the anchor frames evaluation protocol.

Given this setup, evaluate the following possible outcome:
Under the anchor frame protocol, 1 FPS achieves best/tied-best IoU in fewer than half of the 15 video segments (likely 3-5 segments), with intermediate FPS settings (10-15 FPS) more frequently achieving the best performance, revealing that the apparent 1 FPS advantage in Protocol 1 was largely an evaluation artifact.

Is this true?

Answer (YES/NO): NO